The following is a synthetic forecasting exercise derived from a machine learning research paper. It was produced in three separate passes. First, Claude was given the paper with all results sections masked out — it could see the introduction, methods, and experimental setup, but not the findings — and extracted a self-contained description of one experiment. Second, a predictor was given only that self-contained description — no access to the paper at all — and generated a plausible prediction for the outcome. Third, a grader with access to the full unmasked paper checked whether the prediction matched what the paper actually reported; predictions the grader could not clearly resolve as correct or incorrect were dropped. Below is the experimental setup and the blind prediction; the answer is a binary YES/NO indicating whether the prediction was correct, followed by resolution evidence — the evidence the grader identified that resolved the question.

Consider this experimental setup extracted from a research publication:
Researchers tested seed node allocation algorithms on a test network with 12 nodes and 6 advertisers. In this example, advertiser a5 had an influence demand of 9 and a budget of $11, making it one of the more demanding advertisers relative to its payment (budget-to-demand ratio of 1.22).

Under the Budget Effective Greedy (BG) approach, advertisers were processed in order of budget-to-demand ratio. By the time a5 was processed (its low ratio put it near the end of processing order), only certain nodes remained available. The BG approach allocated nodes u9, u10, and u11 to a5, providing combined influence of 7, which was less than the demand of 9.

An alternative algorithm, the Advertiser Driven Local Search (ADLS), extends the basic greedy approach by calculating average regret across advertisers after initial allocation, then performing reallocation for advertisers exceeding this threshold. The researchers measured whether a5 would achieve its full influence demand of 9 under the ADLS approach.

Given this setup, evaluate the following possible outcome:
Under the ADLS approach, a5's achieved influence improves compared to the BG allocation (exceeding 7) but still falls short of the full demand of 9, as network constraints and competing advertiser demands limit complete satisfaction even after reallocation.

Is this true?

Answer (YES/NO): NO